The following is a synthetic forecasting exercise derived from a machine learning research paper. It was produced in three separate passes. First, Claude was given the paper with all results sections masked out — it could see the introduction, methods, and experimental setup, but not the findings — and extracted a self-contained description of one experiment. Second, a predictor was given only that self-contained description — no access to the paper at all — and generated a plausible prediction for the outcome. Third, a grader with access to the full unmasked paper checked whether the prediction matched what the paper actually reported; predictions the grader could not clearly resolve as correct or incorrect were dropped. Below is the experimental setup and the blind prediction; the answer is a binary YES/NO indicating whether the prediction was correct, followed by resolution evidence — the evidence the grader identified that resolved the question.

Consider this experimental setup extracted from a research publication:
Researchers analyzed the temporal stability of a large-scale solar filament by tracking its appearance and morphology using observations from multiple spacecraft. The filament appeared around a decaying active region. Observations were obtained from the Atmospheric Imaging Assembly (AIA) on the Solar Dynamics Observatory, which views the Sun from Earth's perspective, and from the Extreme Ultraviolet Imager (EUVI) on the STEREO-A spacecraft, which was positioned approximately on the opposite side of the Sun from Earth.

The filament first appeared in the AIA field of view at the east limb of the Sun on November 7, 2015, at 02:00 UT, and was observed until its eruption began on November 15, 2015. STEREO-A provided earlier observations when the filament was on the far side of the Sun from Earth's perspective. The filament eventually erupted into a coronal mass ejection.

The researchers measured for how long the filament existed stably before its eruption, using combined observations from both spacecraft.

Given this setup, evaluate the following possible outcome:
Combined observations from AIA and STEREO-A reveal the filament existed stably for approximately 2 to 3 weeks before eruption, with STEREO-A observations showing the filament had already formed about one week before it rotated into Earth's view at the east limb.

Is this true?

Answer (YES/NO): NO